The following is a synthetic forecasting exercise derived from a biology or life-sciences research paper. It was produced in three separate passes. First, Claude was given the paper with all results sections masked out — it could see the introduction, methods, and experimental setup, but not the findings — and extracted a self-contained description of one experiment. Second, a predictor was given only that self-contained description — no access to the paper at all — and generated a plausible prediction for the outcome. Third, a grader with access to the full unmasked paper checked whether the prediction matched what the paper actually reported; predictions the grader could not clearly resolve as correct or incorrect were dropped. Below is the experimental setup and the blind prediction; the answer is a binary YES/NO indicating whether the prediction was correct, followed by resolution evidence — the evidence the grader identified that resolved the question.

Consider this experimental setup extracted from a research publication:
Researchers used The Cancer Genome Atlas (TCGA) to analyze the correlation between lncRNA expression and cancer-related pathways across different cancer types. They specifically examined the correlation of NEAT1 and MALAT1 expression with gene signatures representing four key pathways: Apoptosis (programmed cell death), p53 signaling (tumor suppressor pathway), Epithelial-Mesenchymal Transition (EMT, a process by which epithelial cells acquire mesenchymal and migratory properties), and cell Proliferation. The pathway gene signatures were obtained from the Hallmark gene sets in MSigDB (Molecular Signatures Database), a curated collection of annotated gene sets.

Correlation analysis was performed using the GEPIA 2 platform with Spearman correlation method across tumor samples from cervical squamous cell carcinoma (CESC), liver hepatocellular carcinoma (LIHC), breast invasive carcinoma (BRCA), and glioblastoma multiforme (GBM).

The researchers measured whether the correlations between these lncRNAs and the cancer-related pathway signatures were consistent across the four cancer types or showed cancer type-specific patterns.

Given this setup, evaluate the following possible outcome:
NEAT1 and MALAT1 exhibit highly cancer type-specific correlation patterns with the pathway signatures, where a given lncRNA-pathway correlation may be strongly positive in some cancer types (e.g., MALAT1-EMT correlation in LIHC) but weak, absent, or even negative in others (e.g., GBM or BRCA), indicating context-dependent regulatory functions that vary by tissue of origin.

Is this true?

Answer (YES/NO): YES